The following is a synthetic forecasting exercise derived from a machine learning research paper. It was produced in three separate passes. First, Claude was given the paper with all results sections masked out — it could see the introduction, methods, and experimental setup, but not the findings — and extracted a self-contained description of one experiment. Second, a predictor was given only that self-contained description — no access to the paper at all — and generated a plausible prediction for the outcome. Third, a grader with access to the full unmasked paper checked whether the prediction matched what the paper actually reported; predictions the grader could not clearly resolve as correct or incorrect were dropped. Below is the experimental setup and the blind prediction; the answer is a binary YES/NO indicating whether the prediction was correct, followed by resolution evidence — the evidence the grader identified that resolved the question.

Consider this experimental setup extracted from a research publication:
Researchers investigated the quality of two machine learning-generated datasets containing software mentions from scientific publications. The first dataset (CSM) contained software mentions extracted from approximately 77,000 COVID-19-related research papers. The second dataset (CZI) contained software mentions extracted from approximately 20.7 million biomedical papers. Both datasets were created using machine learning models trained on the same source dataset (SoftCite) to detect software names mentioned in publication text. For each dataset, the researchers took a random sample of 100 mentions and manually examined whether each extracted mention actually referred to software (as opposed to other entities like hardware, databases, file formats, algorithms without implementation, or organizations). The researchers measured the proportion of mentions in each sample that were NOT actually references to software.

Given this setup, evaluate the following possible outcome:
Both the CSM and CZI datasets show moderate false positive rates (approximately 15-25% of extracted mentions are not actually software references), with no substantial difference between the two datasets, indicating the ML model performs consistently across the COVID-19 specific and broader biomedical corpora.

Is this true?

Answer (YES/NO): NO